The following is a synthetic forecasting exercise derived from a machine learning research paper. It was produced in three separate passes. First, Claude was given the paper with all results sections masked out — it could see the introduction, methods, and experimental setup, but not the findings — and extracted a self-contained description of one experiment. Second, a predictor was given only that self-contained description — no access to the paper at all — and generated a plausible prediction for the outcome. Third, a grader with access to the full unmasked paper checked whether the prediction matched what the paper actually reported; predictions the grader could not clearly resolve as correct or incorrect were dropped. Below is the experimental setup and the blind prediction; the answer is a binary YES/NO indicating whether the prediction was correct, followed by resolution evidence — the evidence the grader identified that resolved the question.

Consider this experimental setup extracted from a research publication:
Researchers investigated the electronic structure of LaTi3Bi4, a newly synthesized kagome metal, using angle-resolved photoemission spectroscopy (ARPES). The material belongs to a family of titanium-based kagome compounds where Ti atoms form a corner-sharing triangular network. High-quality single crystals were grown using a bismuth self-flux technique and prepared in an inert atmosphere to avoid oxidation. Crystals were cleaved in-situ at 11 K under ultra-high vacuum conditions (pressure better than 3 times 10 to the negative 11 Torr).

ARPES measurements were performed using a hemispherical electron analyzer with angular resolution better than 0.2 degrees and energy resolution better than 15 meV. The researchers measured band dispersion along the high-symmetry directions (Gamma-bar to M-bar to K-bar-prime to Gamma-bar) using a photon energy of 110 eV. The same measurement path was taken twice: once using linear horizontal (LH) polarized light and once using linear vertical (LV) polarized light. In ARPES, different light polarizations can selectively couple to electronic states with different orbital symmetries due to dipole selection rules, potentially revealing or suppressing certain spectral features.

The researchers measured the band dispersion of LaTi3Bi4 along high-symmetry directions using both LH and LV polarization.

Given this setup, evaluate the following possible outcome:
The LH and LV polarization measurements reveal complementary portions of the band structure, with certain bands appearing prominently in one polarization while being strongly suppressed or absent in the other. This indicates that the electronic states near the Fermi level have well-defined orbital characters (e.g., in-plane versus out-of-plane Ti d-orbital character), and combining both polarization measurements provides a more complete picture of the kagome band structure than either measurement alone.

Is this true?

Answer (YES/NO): YES